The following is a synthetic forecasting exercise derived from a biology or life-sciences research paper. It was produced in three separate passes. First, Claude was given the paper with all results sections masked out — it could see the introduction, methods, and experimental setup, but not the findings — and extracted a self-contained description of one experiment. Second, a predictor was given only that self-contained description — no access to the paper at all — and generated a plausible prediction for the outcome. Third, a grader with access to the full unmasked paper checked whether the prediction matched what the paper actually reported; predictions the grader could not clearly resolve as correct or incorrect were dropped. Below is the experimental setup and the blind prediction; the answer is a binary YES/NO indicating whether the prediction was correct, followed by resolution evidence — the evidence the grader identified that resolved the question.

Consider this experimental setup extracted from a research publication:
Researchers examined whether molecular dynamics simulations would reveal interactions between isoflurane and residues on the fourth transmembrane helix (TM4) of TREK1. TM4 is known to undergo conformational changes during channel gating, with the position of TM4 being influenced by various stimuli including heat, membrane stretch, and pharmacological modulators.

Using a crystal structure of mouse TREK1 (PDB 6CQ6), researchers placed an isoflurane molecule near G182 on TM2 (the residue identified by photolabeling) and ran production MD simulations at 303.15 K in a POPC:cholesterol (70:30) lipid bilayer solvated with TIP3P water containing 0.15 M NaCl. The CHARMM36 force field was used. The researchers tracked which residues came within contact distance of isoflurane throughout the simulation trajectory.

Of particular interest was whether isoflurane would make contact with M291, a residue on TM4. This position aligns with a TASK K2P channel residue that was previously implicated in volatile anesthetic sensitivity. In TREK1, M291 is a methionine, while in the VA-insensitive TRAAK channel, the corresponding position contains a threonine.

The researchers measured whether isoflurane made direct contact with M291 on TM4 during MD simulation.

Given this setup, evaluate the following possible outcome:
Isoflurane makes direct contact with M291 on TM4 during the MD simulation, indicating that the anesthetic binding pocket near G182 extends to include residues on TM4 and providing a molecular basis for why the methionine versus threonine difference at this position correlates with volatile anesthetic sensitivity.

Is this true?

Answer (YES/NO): YES